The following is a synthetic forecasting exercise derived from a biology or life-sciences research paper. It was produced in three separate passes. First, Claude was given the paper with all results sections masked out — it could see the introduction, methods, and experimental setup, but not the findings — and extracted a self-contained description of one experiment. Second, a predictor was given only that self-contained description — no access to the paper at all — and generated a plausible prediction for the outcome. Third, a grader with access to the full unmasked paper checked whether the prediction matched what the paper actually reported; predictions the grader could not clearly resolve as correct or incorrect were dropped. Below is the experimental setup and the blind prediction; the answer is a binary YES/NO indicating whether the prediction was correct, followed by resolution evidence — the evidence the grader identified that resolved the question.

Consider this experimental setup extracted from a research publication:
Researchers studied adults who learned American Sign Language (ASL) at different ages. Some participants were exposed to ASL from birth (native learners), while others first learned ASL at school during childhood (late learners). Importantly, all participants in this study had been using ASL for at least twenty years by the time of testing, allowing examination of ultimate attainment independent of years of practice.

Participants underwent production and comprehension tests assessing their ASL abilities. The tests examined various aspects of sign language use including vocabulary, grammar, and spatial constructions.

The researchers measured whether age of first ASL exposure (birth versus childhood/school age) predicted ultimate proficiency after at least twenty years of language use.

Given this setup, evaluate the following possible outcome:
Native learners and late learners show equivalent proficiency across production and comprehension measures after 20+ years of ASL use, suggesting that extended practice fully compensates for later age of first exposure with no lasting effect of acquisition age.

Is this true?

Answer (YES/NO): NO